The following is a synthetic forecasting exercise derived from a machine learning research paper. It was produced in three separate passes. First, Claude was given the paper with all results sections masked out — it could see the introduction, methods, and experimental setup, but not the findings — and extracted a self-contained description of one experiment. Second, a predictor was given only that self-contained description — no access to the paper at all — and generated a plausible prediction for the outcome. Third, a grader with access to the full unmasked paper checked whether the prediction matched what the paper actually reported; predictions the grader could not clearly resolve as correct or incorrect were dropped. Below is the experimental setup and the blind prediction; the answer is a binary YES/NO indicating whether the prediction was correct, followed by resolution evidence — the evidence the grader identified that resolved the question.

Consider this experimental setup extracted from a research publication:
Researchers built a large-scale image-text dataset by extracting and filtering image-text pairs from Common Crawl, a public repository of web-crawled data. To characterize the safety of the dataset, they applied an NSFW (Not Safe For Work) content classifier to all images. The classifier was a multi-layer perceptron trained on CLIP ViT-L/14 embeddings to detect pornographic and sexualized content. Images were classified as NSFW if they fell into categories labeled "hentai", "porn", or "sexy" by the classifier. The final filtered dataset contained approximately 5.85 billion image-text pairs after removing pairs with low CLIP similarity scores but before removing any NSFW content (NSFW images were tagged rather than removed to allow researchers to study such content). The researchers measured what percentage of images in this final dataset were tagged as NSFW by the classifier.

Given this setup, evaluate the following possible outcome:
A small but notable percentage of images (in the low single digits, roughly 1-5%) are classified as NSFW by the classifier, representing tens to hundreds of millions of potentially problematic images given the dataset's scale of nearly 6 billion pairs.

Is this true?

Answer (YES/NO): YES